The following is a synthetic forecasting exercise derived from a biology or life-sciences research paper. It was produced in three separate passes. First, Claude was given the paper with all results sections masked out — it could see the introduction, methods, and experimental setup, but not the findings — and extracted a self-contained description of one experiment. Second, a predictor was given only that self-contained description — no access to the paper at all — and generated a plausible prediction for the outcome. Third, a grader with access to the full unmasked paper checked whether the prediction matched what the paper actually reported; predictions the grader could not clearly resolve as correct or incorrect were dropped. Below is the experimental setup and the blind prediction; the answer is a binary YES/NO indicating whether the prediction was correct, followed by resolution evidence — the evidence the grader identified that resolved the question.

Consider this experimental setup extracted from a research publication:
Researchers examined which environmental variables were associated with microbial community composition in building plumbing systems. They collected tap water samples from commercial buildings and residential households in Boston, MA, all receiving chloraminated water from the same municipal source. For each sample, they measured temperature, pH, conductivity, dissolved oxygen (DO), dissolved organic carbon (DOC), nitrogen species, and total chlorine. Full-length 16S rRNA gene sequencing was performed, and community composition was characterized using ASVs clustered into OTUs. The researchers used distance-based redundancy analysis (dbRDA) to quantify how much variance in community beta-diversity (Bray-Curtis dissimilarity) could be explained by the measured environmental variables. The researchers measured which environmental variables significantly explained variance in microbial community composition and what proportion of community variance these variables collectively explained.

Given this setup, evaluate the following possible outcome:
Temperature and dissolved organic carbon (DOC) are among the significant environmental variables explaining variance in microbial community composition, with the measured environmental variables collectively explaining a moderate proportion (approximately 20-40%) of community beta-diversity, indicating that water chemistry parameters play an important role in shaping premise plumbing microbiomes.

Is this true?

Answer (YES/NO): NO